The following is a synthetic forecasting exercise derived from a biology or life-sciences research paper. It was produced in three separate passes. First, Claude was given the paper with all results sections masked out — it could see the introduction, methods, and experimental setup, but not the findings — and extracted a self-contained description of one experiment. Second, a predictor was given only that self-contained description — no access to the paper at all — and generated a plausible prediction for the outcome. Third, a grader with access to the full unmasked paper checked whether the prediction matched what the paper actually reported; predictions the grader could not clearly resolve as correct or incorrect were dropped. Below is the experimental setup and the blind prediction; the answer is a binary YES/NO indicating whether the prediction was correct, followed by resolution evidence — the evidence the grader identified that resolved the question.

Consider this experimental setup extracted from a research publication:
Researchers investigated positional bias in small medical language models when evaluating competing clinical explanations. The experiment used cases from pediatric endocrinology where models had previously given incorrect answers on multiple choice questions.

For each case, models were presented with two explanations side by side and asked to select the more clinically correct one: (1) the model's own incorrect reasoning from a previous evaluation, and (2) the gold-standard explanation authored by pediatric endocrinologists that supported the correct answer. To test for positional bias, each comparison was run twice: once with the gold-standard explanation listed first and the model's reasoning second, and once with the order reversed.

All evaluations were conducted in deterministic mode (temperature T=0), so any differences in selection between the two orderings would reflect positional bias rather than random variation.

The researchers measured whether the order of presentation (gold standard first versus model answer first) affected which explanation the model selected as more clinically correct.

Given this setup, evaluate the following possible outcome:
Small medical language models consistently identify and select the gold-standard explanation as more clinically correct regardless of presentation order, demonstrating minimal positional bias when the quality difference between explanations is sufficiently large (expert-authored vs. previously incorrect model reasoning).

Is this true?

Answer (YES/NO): NO